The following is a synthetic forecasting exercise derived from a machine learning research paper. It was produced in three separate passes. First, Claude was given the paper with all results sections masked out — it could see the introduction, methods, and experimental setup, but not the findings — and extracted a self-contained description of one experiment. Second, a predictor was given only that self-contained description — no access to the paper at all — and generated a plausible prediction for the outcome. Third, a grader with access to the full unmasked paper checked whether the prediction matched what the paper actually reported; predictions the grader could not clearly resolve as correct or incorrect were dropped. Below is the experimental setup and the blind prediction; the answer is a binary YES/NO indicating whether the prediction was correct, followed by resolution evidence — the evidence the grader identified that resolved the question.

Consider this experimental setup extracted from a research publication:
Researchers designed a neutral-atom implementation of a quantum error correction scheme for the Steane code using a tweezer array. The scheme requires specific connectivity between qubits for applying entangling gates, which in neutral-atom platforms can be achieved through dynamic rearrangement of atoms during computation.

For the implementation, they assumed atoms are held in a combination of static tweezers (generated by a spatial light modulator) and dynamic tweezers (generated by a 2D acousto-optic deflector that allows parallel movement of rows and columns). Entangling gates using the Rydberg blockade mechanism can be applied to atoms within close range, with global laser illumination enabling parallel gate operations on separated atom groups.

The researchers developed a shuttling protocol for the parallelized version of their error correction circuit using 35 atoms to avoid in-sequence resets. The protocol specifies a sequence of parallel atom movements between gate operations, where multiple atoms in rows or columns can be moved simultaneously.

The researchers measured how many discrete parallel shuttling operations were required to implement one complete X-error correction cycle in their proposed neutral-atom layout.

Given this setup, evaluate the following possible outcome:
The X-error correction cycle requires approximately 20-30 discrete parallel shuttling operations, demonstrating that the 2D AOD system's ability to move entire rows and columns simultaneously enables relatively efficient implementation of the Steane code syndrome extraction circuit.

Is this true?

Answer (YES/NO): NO